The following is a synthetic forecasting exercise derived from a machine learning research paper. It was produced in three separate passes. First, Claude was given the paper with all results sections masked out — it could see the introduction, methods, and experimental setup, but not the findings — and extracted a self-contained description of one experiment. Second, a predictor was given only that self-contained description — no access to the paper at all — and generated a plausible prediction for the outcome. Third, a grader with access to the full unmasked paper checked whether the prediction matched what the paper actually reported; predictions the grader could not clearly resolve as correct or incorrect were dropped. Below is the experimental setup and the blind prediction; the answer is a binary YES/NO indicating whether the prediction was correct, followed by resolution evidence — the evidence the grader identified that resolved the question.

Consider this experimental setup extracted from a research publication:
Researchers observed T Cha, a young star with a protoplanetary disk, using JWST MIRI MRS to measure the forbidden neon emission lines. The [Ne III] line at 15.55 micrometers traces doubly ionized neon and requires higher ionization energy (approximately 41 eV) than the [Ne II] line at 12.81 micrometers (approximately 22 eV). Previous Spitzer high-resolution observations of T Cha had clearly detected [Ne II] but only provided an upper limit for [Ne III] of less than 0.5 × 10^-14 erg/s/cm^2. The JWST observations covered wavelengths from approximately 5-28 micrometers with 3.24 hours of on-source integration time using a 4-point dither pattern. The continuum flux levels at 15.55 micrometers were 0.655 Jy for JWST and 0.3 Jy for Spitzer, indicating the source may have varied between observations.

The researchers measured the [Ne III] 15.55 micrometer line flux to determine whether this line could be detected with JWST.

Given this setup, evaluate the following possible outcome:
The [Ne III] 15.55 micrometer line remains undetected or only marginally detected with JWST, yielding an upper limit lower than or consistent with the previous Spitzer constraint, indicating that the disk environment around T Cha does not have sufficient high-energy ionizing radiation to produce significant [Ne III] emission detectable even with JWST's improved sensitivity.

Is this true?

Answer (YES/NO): NO